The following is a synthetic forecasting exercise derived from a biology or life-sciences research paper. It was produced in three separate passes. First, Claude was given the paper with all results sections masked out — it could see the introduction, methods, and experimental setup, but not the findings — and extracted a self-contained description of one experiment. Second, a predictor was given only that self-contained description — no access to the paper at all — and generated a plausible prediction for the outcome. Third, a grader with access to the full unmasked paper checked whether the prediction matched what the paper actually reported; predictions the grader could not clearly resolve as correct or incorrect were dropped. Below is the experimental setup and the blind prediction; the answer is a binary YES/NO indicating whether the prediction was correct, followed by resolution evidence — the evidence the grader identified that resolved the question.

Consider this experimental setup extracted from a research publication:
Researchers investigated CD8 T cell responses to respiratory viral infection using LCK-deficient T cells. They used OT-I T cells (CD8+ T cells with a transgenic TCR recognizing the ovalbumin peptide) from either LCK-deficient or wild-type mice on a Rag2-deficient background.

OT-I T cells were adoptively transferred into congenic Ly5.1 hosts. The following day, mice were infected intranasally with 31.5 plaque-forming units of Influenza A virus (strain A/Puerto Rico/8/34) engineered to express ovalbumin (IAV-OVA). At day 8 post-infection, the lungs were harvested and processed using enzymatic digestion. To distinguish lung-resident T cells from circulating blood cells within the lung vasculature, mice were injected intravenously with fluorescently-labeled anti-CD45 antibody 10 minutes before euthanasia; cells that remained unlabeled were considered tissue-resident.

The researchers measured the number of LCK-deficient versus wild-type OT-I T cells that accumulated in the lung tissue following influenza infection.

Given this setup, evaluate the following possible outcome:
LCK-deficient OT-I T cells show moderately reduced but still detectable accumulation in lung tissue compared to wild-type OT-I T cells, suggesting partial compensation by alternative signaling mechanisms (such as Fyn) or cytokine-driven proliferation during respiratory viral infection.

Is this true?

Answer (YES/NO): NO